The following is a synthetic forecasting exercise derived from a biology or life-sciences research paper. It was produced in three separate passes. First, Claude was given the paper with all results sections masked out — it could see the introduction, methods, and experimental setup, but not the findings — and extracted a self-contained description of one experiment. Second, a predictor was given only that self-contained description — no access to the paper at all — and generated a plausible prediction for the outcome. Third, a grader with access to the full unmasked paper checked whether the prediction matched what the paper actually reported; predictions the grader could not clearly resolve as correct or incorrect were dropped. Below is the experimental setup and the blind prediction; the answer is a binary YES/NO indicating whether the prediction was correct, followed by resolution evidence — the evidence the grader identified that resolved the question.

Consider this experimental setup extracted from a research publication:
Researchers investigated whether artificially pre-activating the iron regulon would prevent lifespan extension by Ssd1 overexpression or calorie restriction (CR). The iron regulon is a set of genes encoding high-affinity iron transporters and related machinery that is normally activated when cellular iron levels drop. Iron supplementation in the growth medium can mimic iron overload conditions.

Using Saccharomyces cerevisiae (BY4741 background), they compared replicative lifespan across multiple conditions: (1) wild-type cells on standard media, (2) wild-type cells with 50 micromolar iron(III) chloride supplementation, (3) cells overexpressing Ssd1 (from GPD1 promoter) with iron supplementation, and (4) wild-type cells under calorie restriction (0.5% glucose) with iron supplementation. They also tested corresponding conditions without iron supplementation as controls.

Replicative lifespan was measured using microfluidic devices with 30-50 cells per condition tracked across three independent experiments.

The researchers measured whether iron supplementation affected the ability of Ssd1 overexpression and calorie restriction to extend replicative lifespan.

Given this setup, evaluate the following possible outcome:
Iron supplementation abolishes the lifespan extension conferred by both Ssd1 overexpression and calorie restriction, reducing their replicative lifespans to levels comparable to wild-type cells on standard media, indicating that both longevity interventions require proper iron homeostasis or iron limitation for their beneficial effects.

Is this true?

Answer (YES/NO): NO